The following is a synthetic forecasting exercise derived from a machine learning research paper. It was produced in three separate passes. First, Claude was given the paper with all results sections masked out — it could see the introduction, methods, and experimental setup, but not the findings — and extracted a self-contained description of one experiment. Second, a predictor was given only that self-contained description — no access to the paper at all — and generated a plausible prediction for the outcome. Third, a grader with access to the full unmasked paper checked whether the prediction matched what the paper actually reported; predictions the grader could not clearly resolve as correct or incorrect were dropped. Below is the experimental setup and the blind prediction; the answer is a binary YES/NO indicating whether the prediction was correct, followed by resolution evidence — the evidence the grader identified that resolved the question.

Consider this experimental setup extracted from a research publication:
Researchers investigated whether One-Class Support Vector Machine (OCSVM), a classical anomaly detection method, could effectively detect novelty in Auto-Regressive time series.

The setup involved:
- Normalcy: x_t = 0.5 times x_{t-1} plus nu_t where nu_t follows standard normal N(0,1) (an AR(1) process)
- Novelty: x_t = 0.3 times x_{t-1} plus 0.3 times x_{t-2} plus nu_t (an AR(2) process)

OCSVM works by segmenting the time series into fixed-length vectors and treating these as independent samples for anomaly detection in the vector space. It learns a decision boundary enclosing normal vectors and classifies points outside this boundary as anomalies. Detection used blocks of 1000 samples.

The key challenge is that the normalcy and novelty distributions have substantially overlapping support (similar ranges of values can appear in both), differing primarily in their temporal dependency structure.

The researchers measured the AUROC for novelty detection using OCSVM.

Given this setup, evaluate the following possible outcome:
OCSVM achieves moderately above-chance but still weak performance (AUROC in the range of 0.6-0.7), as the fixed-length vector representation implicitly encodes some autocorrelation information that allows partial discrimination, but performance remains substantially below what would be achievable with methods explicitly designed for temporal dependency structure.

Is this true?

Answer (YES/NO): NO